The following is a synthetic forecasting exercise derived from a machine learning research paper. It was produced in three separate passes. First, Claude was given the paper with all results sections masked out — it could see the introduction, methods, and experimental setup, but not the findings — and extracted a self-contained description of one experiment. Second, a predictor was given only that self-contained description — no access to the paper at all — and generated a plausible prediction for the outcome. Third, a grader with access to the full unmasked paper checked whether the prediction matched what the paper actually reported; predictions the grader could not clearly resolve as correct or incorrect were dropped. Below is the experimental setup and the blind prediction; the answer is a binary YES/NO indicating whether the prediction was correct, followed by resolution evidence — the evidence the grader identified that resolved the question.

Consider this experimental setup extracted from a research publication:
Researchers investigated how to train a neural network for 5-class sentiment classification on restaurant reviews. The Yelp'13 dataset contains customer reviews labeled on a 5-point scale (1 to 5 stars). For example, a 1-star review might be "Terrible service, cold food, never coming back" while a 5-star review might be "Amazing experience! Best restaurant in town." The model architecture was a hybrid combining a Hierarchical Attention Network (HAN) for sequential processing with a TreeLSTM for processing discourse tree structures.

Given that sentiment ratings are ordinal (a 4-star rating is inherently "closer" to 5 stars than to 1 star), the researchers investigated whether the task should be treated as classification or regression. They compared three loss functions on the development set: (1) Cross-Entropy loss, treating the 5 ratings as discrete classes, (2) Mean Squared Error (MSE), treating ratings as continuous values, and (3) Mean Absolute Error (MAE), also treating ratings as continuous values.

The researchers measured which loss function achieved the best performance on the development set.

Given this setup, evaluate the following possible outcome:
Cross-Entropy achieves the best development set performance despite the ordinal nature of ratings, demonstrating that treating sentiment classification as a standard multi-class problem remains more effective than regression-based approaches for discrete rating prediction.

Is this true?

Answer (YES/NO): YES